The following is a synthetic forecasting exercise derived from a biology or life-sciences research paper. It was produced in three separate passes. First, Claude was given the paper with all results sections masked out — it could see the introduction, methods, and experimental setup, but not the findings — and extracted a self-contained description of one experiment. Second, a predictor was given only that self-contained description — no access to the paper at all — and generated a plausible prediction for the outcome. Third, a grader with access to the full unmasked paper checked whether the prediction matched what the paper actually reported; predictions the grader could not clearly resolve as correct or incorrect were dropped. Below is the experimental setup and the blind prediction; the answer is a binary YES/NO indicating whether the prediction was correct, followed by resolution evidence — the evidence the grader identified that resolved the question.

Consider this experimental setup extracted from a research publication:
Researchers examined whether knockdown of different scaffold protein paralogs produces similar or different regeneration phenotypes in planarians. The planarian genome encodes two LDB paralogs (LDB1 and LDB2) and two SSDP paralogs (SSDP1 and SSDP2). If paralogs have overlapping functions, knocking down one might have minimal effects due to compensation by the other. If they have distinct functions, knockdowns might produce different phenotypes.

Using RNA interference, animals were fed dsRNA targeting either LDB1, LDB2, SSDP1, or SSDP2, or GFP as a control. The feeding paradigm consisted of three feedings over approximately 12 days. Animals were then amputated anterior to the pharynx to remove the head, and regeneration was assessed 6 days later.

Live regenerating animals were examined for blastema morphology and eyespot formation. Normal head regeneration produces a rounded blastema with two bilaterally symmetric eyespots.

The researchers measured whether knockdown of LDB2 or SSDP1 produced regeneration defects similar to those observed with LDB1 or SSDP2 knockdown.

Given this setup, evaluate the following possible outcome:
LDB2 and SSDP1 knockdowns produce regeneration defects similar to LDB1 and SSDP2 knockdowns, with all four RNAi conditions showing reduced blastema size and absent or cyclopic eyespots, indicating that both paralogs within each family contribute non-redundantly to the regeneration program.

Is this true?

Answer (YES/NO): NO